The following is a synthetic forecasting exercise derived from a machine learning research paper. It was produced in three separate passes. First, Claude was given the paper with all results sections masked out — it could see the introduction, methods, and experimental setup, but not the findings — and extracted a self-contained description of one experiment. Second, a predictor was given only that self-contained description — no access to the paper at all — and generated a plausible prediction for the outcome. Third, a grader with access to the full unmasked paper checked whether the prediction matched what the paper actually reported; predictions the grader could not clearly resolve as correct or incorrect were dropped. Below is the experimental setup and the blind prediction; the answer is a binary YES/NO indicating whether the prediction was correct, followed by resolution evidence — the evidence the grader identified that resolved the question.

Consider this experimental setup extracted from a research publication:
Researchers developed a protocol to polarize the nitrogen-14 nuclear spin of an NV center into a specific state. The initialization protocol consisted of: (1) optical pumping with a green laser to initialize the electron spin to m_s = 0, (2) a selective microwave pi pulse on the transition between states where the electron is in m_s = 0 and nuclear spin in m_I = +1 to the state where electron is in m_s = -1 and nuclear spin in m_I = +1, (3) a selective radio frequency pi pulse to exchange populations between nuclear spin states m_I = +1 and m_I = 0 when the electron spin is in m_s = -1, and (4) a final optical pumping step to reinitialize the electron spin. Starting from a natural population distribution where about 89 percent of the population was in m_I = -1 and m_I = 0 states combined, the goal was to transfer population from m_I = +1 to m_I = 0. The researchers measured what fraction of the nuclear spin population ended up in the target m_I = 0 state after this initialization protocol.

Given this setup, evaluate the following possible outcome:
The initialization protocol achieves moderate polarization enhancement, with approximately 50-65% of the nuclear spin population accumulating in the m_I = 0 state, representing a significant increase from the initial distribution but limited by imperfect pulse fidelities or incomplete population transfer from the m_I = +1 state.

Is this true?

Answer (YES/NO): YES